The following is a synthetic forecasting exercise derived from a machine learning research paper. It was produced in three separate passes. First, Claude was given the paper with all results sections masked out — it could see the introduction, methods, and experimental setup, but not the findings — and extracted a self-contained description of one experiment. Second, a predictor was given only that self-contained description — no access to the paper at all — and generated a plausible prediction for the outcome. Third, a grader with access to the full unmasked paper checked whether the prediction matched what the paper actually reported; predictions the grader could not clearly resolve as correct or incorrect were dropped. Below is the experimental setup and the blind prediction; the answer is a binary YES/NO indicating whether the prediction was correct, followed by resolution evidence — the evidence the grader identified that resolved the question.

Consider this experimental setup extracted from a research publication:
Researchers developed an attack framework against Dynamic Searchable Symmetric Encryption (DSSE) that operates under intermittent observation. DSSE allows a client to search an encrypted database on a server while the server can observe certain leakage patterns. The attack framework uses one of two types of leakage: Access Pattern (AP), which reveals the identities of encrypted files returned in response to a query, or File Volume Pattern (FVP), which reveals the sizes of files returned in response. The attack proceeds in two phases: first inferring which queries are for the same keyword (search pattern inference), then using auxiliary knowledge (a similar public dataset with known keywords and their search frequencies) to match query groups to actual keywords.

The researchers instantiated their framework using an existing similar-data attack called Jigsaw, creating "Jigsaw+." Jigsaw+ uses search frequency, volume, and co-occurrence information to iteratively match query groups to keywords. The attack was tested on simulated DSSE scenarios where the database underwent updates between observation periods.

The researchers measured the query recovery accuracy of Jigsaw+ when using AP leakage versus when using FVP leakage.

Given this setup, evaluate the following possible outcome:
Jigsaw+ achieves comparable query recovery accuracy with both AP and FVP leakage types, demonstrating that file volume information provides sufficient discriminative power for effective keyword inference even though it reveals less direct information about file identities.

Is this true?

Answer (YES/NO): NO